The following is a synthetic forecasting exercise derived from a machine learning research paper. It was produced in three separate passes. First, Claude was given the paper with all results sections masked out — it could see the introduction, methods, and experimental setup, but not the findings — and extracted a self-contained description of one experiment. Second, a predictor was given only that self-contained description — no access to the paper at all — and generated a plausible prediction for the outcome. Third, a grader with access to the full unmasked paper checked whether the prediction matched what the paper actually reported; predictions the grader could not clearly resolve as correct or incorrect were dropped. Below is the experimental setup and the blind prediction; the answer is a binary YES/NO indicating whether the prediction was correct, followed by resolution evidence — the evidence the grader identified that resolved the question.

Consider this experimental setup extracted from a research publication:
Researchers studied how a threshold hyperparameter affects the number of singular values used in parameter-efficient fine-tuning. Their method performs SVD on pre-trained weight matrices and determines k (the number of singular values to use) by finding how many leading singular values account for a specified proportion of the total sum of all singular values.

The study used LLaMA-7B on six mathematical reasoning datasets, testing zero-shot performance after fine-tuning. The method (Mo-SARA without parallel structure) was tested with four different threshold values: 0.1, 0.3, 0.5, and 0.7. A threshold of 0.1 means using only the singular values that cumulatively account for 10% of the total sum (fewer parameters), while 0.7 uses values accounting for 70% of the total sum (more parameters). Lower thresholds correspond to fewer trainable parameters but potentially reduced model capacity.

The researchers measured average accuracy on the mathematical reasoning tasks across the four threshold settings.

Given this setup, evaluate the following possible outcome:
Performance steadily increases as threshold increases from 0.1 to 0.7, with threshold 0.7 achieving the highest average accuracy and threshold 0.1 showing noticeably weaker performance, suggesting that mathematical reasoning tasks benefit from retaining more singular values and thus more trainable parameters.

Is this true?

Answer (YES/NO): NO